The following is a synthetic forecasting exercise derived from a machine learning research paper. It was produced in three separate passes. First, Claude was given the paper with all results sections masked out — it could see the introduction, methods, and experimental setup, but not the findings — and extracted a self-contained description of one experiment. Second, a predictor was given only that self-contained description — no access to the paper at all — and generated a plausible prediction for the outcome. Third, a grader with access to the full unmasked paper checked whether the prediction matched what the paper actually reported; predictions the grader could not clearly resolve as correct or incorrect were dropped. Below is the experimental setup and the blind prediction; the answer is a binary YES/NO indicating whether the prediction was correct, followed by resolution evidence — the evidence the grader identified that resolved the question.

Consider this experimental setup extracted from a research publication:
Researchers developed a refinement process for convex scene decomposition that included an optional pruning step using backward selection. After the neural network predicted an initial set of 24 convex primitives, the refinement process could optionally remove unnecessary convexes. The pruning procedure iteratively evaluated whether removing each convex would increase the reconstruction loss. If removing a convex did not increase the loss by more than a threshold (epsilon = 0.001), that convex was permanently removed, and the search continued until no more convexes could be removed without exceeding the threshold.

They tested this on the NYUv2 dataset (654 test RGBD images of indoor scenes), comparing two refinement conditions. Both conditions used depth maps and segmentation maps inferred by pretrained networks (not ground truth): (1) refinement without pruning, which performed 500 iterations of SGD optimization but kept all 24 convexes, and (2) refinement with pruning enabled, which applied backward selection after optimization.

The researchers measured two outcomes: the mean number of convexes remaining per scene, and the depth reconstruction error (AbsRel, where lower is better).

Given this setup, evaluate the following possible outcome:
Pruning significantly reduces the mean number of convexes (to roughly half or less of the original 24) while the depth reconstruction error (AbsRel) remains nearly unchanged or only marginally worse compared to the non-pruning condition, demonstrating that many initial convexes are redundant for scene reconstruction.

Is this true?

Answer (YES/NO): NO